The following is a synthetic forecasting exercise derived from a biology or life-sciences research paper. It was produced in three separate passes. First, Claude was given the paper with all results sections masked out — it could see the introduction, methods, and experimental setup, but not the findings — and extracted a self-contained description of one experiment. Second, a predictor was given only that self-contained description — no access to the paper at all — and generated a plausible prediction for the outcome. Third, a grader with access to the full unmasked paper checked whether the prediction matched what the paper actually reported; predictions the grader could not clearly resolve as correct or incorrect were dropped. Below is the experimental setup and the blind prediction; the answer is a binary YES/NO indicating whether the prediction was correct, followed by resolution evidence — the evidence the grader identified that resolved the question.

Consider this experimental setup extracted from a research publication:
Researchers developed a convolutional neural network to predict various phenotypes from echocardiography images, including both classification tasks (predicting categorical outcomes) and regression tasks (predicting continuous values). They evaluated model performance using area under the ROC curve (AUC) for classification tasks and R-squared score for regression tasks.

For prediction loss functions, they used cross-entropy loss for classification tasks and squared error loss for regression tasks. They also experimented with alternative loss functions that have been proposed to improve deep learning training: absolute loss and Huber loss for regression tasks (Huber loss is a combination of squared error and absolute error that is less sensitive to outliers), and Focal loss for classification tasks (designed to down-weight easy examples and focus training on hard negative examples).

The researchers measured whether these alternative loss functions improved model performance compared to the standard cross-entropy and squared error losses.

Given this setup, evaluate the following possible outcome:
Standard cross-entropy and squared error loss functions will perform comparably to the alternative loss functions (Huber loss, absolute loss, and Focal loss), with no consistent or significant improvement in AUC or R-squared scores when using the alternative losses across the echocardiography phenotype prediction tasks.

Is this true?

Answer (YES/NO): YES